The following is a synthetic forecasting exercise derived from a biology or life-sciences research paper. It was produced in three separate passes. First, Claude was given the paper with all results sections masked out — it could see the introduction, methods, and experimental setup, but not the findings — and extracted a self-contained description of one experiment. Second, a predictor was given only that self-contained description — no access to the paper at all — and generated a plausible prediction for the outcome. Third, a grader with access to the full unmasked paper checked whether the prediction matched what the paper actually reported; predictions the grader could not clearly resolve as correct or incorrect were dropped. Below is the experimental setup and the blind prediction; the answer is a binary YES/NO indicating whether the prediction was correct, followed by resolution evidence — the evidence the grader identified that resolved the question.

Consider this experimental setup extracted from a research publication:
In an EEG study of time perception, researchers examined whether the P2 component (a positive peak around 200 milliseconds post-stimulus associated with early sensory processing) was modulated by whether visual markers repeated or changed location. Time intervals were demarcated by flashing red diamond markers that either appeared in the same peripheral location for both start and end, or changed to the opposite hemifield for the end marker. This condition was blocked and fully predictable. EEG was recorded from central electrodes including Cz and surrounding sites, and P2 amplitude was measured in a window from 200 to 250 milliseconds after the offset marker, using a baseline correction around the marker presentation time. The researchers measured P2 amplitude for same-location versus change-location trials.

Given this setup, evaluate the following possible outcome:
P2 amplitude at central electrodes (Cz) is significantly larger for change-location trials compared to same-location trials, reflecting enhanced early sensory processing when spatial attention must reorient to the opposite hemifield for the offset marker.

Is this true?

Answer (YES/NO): YES